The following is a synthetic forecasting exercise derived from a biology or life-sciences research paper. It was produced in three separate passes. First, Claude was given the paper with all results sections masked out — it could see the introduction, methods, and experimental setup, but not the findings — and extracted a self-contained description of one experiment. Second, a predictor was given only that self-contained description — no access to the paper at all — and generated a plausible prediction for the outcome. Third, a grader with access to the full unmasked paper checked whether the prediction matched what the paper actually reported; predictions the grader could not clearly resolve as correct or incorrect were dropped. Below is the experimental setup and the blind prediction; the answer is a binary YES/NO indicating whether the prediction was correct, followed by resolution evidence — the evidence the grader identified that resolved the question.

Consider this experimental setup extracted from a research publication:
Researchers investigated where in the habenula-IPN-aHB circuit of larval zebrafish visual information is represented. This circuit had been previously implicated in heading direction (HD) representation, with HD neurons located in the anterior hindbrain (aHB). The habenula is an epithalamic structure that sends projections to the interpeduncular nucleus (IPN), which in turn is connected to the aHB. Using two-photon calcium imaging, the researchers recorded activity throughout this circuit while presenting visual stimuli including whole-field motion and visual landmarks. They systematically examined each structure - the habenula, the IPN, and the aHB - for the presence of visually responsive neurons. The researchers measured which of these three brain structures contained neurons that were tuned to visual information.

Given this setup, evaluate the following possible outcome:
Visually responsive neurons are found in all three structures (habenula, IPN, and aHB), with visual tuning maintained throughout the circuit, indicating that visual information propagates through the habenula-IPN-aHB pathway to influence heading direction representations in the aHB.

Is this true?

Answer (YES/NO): NO